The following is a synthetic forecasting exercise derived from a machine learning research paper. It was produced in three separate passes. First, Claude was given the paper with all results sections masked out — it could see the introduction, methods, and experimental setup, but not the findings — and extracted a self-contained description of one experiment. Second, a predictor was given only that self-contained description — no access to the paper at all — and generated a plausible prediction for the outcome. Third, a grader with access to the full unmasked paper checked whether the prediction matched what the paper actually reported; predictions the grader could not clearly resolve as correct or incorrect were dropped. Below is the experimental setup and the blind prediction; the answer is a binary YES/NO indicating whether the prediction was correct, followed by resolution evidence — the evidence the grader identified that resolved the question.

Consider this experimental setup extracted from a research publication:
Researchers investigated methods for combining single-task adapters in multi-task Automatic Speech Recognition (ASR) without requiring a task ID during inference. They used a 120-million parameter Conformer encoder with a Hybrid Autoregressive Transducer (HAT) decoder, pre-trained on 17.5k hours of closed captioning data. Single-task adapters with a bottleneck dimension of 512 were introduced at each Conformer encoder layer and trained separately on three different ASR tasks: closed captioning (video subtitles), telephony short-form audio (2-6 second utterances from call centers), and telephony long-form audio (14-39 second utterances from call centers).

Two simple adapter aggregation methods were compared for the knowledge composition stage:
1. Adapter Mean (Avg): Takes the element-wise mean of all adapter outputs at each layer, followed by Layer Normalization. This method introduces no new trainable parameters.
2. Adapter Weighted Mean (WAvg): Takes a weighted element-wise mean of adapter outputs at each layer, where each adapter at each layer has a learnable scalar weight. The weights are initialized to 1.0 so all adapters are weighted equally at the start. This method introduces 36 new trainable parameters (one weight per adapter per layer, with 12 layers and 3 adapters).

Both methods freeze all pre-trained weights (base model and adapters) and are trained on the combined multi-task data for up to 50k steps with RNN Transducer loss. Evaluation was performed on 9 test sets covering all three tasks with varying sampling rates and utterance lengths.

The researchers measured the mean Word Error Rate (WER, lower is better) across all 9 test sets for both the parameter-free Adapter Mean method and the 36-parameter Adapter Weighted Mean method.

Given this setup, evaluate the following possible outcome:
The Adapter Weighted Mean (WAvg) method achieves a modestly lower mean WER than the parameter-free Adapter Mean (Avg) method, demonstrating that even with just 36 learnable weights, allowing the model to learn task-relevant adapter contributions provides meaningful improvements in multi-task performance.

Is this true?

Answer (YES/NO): NO